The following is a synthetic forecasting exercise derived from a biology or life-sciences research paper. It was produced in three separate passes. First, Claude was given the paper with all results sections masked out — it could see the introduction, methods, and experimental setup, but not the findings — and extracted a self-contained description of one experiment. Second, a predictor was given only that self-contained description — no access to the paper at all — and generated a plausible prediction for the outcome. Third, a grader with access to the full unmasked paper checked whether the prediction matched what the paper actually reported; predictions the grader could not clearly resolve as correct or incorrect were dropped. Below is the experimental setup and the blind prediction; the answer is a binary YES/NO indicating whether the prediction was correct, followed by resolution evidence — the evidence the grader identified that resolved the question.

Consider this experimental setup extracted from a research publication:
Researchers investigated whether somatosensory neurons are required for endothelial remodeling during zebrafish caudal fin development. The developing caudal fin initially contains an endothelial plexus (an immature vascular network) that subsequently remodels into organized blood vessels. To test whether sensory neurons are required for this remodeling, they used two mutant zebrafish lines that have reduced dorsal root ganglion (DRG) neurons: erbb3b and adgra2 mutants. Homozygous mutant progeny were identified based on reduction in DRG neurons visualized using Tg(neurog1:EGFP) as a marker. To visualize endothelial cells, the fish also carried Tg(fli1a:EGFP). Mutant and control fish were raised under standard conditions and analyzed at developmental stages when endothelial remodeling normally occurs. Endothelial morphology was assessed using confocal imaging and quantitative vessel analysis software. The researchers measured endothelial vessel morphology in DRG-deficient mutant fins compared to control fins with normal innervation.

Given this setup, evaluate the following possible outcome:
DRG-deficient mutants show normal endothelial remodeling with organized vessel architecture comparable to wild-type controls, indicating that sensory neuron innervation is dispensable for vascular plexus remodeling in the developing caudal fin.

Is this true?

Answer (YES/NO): YES